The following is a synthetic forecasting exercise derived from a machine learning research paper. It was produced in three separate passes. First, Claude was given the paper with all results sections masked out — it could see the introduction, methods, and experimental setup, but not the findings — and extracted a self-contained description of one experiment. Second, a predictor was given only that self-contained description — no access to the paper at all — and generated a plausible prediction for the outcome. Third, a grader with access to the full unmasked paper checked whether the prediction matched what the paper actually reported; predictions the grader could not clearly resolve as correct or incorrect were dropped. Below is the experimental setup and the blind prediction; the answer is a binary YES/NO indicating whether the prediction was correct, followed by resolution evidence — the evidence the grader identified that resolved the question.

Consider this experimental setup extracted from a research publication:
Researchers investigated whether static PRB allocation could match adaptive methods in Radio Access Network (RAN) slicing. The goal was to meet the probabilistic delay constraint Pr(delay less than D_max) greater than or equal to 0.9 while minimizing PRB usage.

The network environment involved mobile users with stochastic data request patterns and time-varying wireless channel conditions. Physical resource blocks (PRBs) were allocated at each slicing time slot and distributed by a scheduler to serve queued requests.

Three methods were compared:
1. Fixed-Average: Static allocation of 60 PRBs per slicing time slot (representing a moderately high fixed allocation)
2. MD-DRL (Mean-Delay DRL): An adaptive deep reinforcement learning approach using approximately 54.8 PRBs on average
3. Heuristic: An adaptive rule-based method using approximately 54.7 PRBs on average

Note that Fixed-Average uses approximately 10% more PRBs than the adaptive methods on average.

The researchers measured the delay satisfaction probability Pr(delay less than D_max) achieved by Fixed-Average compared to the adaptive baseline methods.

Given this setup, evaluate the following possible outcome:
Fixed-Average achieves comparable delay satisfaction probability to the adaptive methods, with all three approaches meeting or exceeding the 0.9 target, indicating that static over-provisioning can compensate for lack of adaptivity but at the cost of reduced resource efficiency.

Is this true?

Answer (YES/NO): NO